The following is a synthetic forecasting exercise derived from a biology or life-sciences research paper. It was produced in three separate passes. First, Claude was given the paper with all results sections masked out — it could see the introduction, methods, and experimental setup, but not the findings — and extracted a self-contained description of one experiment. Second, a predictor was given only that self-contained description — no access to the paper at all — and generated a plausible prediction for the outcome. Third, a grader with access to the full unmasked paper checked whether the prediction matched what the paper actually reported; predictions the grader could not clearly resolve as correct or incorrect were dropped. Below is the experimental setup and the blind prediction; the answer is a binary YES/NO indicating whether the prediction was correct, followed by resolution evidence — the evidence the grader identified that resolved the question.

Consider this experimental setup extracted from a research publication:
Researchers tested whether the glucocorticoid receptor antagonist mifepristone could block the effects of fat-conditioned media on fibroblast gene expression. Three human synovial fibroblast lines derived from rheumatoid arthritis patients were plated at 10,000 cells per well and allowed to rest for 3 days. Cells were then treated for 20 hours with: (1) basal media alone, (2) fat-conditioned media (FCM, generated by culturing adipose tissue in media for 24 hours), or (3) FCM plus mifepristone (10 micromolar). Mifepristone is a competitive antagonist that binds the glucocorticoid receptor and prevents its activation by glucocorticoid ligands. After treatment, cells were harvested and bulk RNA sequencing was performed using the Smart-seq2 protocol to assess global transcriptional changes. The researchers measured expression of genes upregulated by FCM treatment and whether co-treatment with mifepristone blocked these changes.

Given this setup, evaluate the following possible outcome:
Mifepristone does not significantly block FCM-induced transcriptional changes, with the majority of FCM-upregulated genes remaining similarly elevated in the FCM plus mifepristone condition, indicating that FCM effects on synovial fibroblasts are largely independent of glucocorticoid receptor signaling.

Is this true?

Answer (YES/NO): NO